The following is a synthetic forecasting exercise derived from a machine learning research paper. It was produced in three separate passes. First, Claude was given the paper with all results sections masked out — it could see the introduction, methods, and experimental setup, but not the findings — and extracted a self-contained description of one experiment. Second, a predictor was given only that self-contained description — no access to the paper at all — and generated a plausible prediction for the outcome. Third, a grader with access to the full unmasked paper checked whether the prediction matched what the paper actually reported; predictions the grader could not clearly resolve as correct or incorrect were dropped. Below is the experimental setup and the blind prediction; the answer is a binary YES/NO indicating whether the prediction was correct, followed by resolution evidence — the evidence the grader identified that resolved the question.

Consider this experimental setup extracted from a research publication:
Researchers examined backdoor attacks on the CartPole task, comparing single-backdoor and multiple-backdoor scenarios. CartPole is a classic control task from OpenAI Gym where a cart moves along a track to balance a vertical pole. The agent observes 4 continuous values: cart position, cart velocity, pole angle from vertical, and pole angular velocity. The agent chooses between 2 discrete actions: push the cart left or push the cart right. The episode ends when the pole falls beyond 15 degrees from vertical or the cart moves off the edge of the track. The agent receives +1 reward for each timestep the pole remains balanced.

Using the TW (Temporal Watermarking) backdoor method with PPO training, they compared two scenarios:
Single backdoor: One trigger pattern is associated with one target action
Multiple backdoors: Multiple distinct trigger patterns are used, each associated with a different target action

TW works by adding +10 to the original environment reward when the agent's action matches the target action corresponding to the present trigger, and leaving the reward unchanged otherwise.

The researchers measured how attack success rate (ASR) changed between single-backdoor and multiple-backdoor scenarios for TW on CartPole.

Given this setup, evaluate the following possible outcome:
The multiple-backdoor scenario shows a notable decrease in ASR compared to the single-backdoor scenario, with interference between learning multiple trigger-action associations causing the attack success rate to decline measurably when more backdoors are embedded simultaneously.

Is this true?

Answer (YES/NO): NO